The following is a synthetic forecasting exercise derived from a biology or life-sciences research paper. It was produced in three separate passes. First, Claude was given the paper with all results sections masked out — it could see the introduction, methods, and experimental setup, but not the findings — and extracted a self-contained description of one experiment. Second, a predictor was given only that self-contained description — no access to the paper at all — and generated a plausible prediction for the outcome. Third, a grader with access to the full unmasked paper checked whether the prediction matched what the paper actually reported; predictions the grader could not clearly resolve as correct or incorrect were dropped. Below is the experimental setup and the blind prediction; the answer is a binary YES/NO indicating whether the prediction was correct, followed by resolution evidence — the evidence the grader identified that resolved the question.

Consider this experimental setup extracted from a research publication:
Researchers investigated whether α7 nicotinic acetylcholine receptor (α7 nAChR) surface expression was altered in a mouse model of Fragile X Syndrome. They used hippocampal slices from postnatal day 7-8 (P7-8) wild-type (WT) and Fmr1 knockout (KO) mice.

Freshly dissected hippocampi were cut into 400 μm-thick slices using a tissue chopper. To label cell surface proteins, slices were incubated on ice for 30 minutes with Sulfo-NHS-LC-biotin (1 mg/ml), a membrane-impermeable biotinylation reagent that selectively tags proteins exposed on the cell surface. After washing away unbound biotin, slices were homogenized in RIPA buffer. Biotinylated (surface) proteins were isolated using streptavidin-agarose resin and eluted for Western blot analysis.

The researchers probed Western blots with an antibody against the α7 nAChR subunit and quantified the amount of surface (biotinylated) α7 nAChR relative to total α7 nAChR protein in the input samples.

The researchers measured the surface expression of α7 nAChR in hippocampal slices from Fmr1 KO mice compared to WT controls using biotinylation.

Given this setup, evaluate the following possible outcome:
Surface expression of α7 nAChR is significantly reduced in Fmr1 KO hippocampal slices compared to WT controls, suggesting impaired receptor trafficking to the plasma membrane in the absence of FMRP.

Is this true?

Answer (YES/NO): NO